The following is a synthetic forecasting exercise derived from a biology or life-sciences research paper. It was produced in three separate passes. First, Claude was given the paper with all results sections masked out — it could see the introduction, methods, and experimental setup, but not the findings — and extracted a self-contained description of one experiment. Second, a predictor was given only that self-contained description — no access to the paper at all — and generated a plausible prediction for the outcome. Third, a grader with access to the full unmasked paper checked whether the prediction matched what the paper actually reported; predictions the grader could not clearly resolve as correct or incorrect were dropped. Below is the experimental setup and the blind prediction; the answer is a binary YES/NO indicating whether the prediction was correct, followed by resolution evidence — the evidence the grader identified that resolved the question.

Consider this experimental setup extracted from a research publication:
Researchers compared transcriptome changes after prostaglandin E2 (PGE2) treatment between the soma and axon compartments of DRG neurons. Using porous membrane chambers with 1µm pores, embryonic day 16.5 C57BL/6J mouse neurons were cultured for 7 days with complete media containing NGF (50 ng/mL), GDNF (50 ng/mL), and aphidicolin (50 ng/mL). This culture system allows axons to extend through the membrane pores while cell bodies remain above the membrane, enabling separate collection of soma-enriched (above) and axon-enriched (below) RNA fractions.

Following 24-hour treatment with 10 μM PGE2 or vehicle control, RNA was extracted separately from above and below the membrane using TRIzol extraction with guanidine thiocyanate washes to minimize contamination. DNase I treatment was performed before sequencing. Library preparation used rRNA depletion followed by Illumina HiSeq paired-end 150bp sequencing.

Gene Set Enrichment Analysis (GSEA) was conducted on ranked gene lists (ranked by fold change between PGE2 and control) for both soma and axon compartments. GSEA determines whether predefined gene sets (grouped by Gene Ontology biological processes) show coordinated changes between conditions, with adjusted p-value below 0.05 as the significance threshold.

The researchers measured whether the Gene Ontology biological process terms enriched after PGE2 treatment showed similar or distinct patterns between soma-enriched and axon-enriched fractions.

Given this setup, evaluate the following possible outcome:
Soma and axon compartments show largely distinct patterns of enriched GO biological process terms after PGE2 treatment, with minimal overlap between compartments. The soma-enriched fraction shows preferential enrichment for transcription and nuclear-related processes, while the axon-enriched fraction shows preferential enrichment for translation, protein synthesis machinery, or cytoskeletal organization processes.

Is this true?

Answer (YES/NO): NO